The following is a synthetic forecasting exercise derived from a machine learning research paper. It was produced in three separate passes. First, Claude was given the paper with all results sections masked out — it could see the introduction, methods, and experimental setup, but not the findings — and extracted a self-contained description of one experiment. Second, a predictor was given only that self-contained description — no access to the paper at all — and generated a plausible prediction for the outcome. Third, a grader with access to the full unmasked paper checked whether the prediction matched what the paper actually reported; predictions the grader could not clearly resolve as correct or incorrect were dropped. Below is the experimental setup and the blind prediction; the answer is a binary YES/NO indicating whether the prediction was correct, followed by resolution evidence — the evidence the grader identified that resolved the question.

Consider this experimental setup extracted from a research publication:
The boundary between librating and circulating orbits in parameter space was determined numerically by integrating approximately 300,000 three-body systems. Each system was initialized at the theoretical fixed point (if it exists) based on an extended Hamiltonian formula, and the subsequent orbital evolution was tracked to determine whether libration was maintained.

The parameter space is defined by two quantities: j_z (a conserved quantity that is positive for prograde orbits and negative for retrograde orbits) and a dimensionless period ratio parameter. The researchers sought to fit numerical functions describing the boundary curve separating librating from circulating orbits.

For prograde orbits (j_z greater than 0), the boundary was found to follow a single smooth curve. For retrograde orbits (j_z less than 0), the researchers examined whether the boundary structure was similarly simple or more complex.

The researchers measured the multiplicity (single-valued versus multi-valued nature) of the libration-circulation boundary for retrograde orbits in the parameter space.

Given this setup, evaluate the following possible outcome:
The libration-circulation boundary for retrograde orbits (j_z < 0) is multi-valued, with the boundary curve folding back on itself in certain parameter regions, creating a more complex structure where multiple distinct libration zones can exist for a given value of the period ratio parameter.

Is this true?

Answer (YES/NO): YES